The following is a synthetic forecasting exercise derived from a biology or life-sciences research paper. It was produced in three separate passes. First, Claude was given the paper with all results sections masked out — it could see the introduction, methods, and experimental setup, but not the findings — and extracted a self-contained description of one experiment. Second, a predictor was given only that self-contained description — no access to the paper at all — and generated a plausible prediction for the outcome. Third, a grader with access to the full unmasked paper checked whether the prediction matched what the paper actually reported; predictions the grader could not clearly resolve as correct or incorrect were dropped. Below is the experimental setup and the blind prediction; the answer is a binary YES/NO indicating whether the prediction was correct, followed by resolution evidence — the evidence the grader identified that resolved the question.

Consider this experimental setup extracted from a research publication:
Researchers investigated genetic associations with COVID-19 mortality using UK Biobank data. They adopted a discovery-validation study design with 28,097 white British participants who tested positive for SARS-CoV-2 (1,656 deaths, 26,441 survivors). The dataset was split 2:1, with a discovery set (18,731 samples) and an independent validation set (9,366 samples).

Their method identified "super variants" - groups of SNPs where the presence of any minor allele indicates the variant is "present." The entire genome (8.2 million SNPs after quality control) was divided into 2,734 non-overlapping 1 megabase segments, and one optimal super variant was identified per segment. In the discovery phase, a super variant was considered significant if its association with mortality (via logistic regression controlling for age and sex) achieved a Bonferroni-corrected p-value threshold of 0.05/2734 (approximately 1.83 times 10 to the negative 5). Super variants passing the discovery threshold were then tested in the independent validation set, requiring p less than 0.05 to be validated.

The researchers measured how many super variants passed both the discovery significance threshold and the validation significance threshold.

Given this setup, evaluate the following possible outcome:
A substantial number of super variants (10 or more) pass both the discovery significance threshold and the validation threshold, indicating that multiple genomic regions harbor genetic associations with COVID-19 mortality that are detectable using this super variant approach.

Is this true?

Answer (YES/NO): YES